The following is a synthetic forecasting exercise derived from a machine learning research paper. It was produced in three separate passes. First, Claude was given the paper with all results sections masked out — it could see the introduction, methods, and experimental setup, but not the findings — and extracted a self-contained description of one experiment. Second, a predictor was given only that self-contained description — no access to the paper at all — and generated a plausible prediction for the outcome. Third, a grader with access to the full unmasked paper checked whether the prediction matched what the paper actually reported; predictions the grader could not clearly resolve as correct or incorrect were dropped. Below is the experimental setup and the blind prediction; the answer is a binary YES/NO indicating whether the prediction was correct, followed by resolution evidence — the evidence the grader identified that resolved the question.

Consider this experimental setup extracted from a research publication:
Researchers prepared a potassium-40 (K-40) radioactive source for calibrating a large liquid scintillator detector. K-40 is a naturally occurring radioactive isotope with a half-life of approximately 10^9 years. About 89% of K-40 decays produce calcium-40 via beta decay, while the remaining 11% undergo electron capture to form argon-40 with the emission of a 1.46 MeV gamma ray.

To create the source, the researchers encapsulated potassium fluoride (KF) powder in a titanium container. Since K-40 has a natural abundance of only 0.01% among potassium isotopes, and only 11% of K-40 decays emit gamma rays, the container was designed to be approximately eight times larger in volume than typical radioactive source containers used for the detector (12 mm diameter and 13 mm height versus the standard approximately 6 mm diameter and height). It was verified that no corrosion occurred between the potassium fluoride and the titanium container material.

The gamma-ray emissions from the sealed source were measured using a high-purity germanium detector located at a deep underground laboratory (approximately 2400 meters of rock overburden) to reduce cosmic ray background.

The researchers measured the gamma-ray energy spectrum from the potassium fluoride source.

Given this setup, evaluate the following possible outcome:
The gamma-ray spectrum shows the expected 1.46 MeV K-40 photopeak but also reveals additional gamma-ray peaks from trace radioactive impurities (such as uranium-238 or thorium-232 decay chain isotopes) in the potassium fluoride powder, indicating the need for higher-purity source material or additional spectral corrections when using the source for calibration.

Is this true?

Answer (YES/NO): NO